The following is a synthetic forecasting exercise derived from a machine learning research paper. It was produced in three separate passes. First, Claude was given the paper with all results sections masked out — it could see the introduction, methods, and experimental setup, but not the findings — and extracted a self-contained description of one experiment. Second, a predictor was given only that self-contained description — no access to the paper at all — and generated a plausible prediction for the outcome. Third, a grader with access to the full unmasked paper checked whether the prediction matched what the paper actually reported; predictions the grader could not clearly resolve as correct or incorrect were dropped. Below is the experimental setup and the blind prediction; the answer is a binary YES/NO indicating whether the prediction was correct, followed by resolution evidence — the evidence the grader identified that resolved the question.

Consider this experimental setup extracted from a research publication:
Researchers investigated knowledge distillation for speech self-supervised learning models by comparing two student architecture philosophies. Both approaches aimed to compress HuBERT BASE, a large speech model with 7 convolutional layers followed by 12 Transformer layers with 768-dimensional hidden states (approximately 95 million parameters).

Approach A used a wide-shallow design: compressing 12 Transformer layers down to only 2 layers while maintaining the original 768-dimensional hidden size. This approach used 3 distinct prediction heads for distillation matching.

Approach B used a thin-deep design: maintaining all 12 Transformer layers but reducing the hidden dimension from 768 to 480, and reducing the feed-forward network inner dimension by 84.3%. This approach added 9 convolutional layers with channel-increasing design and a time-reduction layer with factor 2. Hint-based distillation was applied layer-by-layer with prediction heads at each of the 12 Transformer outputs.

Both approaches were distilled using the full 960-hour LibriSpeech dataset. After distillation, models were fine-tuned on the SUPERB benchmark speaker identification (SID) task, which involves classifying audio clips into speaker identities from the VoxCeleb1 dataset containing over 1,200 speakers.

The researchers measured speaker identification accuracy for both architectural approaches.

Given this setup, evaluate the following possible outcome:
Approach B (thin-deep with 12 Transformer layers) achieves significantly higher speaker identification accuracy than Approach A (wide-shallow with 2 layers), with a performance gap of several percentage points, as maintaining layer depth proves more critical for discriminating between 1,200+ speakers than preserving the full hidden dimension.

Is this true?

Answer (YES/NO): NO